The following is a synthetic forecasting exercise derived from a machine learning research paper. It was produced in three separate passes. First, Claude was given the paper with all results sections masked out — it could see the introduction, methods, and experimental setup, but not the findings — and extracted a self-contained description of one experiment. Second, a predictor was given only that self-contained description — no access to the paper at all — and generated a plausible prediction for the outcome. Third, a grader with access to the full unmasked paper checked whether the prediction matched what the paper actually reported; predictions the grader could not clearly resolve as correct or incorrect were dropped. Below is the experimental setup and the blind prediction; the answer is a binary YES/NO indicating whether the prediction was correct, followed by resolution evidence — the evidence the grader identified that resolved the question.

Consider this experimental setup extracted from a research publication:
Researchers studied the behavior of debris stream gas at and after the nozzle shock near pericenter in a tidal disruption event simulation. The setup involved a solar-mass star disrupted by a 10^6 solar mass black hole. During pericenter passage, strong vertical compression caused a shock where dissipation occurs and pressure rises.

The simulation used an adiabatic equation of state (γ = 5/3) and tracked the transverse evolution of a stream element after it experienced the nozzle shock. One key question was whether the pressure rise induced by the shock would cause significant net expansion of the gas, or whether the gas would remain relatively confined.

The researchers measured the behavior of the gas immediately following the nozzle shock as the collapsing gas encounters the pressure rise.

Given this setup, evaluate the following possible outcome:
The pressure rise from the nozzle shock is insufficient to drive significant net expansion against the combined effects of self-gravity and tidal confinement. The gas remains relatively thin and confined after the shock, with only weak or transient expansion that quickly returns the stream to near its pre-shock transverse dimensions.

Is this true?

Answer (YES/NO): NO